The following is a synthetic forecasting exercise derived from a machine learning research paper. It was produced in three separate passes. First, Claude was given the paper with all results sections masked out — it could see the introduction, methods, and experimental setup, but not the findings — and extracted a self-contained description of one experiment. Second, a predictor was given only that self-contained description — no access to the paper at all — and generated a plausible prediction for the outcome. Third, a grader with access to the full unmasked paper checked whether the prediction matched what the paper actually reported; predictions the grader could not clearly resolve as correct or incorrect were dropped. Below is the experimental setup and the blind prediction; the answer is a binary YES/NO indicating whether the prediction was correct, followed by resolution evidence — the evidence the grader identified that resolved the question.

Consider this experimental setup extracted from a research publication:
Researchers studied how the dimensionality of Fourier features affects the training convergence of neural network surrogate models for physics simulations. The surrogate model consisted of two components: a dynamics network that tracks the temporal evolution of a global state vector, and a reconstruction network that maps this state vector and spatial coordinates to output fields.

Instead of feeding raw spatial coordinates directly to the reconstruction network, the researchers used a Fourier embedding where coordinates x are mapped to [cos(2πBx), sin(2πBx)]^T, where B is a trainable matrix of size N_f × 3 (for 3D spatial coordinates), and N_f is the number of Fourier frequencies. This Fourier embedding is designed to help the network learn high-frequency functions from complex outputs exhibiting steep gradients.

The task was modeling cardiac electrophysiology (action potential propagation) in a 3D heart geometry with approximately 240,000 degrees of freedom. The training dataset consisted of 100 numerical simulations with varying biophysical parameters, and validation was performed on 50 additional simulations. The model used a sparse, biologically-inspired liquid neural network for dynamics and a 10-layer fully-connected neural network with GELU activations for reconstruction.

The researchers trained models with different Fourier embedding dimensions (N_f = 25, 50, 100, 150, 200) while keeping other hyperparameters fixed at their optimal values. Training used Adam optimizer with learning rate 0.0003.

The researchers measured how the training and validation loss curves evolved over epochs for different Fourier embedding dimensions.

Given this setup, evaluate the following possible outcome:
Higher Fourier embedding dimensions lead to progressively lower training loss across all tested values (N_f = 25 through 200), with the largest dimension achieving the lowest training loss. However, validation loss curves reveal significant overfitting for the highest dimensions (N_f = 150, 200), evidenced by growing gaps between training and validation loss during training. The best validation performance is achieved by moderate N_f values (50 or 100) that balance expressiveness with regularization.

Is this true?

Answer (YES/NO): NO